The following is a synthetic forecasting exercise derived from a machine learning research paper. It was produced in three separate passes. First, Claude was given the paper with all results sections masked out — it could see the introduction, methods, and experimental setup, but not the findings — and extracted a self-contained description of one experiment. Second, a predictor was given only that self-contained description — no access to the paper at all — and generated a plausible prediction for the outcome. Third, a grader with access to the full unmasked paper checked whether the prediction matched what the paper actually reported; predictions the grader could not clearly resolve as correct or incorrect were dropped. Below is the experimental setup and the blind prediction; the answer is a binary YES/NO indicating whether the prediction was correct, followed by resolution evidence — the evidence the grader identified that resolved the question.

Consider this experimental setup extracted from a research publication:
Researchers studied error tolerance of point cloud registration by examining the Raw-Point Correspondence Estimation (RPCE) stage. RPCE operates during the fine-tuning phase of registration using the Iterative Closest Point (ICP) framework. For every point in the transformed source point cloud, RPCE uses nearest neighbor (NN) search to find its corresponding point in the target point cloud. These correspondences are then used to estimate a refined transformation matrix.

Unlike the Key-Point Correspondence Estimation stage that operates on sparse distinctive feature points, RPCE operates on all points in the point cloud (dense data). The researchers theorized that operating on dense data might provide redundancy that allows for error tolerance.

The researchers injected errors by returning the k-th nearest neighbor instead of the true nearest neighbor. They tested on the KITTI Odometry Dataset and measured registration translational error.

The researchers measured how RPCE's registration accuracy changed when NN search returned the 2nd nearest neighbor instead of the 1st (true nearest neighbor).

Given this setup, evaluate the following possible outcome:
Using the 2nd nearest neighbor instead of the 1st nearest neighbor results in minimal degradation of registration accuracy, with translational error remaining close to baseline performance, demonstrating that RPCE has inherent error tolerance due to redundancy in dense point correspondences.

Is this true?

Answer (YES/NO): YES